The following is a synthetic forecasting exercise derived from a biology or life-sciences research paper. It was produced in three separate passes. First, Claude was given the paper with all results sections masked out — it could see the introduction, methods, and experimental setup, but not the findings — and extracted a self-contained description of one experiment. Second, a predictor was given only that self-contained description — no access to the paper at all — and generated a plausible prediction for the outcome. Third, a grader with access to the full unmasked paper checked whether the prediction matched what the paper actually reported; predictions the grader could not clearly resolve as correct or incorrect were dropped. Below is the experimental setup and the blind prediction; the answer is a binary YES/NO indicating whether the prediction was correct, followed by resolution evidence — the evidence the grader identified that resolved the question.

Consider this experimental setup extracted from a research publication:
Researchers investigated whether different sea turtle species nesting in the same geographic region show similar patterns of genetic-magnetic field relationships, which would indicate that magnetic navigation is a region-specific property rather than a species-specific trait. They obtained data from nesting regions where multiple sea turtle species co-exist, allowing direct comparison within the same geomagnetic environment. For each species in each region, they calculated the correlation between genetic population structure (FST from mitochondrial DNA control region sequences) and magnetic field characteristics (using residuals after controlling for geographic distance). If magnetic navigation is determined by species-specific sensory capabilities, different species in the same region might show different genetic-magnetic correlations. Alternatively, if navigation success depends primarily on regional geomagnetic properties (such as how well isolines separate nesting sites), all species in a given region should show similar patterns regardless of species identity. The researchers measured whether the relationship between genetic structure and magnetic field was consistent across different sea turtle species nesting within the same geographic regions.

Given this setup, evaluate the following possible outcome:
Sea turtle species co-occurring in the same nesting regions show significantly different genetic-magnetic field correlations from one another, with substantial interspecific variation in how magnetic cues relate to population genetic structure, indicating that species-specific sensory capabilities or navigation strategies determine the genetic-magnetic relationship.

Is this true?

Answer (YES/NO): NO